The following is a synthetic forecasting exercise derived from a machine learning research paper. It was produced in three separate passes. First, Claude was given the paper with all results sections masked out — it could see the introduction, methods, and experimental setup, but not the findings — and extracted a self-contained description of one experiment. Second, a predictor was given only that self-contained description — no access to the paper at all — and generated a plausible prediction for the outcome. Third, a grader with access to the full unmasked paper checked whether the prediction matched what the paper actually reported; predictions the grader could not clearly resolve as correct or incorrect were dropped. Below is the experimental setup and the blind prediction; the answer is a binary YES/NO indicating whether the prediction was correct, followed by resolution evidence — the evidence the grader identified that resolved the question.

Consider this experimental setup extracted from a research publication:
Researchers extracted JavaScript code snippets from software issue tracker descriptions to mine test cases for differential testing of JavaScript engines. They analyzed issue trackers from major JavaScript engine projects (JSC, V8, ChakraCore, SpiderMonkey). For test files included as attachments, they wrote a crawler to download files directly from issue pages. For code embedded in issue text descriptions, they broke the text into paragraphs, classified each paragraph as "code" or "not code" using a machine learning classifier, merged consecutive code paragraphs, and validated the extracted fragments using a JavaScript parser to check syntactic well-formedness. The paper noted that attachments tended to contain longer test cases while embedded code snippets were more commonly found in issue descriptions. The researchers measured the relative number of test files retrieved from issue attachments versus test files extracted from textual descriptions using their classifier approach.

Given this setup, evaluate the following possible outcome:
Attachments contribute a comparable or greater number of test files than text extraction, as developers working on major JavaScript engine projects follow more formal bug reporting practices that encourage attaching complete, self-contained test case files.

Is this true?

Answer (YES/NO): NO